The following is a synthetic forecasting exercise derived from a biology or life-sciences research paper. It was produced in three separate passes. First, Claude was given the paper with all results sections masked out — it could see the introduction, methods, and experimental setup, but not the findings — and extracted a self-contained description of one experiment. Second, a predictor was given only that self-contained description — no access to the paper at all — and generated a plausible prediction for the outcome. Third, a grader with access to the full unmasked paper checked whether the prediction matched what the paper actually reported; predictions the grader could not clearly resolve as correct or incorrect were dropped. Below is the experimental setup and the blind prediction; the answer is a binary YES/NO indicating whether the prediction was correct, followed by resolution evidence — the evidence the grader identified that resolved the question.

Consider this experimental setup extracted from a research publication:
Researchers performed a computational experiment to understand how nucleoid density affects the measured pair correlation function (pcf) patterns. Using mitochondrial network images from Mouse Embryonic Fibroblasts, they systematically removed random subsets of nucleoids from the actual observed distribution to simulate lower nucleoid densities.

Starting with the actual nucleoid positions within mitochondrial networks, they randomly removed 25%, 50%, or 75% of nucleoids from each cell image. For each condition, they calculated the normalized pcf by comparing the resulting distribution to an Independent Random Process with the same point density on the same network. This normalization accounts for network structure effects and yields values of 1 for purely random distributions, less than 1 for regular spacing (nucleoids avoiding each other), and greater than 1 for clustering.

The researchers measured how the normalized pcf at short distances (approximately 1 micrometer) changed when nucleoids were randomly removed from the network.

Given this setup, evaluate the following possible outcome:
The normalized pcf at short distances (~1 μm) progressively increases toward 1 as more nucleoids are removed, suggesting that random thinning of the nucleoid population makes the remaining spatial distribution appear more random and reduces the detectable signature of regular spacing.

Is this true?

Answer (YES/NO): NO